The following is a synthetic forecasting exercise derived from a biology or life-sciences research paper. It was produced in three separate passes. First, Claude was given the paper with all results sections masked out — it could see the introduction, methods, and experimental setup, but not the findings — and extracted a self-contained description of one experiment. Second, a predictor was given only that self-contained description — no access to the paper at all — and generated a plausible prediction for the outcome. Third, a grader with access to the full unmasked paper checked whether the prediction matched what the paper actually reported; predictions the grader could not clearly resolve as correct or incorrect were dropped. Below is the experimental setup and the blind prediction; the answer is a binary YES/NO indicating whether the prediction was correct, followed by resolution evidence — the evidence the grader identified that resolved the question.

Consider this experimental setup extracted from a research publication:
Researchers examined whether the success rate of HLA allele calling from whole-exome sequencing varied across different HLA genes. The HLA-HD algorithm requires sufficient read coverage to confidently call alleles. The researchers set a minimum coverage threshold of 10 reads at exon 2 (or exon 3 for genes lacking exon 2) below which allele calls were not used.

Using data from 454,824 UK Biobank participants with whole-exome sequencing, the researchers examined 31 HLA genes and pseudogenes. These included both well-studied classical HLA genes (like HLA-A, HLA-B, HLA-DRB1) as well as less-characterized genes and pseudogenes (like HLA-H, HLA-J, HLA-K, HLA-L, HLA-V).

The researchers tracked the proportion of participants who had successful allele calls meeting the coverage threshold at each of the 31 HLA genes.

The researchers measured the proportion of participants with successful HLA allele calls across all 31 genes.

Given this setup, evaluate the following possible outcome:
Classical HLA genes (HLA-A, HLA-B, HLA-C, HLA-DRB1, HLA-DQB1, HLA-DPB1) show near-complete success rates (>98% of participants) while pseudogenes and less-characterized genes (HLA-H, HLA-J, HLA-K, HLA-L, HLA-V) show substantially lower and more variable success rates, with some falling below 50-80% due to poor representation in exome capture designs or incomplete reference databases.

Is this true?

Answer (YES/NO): NO